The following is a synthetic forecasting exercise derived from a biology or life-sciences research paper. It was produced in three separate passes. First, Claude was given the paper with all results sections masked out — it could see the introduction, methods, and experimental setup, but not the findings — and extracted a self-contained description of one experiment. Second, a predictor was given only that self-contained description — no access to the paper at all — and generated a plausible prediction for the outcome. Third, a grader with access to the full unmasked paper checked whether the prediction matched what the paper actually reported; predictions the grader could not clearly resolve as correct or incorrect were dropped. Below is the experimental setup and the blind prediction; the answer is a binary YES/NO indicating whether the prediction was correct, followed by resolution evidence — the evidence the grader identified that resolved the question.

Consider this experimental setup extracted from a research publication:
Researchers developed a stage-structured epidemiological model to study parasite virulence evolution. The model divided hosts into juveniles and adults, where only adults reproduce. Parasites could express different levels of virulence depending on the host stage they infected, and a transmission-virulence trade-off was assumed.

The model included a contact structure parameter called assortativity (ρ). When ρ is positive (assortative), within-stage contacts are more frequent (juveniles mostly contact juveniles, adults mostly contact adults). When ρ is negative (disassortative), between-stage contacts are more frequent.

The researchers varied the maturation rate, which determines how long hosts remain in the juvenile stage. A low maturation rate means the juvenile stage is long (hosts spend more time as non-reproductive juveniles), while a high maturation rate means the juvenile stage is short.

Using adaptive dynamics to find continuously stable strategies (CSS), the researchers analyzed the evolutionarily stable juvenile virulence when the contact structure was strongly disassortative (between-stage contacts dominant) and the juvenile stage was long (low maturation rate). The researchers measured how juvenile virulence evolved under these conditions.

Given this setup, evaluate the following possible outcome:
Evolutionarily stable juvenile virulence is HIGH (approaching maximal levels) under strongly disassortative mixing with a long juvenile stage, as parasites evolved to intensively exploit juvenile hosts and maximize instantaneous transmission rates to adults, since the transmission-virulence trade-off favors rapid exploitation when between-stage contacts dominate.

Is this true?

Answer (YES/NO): NO